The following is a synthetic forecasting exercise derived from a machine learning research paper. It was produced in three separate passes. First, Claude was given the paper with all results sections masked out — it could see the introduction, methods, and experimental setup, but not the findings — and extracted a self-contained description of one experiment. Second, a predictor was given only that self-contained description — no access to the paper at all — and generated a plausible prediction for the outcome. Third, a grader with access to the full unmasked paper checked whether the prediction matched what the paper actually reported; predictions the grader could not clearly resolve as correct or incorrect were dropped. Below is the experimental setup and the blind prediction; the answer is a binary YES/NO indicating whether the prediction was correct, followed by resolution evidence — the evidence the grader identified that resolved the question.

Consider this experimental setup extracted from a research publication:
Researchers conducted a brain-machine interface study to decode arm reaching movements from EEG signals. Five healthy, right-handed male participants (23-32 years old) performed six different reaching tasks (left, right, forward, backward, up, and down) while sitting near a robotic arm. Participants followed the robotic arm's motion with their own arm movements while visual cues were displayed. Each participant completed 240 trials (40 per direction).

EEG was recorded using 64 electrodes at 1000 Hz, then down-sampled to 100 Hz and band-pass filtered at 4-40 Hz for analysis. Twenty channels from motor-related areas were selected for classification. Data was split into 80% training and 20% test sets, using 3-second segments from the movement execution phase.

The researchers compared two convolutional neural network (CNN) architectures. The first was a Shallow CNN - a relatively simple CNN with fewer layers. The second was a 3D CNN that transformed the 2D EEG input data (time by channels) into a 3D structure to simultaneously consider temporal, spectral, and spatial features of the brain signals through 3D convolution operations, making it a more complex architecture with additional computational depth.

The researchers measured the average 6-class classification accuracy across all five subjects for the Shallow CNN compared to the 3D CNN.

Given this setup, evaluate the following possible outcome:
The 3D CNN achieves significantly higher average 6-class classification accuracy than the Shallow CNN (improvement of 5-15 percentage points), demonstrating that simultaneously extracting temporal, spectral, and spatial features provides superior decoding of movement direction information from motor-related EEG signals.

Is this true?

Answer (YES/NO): NO